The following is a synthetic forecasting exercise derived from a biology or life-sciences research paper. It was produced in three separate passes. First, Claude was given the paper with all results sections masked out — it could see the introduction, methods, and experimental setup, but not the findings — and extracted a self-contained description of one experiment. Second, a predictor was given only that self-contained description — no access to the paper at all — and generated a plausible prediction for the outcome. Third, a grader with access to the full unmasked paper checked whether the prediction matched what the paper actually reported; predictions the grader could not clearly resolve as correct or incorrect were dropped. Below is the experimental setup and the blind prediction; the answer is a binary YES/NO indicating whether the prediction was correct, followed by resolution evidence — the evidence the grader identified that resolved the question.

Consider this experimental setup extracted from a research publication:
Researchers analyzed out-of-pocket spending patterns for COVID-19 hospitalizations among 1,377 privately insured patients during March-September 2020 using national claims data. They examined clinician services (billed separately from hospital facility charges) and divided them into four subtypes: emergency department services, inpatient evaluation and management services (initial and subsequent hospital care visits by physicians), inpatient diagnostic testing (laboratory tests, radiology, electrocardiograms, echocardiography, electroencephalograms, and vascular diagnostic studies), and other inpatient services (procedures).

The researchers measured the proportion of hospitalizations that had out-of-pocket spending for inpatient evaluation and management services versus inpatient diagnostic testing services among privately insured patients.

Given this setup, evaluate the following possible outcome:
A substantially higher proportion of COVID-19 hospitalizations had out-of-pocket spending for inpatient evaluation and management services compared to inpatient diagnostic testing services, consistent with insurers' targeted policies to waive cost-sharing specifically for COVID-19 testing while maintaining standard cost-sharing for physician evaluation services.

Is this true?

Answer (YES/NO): NO